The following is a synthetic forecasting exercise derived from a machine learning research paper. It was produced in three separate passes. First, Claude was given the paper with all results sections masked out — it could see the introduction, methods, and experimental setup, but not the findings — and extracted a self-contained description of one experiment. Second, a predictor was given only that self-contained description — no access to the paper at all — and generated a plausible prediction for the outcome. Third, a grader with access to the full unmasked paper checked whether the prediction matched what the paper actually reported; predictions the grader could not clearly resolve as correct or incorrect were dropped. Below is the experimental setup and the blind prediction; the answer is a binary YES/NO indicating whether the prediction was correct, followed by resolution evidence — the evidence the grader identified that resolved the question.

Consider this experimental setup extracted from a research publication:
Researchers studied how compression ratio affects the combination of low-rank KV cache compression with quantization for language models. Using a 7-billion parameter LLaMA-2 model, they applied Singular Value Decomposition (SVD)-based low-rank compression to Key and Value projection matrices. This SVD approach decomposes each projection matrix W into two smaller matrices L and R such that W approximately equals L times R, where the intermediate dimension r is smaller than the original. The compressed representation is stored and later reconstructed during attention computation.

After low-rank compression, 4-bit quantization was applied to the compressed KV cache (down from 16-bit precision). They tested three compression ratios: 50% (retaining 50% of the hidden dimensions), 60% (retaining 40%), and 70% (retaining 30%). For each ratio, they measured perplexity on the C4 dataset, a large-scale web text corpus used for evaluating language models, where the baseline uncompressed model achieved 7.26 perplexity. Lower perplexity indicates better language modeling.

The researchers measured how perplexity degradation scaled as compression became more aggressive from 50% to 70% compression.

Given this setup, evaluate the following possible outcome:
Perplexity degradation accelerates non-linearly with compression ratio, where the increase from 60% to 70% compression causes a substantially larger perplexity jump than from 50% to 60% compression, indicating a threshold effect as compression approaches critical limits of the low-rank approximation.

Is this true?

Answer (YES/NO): NO